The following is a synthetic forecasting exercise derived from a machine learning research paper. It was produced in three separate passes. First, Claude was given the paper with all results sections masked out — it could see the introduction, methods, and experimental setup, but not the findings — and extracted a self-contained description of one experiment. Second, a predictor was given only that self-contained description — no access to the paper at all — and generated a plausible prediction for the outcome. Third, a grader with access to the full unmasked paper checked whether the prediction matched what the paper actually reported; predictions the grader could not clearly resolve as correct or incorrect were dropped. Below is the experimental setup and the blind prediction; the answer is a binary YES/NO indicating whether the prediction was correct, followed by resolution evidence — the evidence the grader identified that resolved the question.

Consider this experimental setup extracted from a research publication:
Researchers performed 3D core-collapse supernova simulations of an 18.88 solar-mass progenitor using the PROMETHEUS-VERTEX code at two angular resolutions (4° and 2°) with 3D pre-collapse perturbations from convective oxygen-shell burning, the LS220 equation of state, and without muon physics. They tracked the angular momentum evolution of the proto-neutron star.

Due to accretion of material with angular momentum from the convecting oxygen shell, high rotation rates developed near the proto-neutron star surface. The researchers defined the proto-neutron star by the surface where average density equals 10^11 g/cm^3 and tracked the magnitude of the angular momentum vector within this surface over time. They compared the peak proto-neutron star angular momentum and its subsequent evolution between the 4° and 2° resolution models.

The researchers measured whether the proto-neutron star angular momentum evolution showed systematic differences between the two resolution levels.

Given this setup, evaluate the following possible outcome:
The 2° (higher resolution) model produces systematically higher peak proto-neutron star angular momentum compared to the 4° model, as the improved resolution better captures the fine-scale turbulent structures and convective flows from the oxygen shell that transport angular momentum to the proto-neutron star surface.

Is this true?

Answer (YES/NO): NO